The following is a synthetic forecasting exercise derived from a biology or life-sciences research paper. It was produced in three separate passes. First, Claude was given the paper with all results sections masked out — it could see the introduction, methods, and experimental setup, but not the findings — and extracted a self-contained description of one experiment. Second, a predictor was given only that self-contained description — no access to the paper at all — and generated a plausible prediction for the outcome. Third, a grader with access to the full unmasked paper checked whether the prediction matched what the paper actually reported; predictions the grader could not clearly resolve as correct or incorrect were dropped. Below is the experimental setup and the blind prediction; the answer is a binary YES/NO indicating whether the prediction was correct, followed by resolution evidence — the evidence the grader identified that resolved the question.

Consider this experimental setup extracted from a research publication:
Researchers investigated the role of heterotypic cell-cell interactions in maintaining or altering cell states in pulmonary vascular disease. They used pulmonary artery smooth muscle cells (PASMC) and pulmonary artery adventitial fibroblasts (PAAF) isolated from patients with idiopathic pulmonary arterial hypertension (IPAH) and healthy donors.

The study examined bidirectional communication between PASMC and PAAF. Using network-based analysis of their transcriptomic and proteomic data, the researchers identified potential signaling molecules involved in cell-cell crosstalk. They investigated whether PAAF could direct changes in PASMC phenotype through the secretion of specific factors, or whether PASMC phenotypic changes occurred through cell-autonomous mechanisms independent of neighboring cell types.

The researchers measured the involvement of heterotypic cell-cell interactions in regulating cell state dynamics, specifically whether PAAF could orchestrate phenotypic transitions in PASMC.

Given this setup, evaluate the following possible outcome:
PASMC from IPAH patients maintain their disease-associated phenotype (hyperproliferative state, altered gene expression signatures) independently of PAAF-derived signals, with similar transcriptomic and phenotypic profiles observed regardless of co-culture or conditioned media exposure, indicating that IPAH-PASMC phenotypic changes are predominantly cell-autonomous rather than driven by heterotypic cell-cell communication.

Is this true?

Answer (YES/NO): NO